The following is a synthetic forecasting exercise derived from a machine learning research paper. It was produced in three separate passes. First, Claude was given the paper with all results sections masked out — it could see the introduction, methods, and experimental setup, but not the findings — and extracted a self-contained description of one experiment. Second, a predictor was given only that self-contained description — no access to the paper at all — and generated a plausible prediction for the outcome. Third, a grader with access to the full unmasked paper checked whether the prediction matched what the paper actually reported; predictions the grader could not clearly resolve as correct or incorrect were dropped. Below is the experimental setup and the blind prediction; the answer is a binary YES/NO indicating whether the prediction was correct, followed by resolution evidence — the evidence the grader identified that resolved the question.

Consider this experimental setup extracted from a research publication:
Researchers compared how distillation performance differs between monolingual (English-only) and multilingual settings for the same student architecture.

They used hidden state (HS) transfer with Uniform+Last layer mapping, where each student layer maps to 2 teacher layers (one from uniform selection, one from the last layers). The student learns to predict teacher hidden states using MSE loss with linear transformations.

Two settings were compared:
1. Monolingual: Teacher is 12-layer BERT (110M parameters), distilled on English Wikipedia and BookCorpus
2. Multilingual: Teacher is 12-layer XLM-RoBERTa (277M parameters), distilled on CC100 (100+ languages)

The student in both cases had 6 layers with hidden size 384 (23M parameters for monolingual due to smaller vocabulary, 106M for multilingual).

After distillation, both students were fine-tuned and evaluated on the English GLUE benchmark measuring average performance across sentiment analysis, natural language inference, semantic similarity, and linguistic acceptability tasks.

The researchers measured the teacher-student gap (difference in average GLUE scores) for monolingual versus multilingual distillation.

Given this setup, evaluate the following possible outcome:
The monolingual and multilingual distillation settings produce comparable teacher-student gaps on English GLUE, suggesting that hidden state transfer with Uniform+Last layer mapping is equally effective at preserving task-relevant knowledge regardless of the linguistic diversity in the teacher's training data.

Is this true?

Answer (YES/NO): NO